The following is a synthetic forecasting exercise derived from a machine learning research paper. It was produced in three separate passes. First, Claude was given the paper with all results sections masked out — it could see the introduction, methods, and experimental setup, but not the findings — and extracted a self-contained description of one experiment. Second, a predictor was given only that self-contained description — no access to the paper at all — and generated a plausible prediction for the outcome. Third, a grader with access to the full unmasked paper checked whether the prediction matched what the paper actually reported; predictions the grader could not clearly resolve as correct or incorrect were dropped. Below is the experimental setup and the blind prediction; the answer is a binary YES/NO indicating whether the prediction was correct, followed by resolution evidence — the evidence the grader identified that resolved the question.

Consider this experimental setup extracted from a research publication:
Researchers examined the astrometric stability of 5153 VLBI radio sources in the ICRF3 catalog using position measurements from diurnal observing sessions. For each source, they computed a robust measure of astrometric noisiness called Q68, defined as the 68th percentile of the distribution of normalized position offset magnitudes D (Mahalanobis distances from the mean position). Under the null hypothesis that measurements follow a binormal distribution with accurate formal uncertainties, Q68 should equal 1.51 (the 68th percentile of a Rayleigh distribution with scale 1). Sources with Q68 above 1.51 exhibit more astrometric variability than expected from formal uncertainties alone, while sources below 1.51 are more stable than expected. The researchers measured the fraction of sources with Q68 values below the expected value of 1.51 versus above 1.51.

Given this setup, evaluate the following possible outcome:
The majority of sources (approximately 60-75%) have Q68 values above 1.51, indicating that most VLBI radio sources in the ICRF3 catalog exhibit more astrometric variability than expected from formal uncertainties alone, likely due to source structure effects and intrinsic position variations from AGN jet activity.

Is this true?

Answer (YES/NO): YES